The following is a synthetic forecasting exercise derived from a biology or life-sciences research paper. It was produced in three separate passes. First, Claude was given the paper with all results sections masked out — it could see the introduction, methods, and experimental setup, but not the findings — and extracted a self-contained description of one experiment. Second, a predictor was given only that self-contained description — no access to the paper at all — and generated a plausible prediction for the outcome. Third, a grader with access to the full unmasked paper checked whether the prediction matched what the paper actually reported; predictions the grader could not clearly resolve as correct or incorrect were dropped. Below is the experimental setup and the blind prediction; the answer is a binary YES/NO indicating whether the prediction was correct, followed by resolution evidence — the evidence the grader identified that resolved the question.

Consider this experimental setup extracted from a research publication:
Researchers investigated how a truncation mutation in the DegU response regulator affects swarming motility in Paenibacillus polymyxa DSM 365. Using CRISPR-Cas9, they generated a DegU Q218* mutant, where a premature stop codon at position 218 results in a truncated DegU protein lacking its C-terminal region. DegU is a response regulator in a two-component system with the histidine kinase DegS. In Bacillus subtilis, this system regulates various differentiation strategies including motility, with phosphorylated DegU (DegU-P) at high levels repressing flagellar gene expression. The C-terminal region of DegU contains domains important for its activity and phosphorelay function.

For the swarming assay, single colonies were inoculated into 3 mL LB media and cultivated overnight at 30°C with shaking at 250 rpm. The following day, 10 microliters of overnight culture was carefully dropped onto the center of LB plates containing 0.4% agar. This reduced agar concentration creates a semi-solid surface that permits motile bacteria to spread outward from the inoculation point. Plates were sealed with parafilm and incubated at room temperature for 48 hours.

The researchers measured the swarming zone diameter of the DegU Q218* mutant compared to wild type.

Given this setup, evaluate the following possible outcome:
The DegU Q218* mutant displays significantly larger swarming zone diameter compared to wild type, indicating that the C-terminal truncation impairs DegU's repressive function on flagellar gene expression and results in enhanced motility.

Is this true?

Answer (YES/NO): NO